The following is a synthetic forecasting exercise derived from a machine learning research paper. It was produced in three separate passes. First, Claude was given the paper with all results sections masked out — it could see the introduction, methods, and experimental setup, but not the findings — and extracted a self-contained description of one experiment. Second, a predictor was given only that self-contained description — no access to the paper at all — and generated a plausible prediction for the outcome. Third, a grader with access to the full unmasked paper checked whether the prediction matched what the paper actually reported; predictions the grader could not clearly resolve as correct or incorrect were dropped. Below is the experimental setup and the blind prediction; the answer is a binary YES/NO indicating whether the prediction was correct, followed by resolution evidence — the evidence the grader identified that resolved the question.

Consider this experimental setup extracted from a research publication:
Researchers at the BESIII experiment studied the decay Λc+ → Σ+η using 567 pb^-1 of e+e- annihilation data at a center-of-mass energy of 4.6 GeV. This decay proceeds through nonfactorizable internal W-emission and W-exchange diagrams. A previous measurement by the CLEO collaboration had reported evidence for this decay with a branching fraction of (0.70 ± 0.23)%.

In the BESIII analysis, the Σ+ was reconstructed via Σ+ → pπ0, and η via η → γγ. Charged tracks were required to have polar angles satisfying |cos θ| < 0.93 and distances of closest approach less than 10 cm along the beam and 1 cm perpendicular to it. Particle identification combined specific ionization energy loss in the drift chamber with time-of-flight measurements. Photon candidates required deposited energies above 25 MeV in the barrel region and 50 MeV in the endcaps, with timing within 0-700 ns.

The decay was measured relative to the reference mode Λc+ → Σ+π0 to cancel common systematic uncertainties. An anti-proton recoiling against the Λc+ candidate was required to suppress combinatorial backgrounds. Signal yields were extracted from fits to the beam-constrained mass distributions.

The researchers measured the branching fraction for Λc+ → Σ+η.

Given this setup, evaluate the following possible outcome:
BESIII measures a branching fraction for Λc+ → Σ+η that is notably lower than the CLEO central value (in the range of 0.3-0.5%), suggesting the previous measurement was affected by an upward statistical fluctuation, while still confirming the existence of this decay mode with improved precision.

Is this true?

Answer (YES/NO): NO